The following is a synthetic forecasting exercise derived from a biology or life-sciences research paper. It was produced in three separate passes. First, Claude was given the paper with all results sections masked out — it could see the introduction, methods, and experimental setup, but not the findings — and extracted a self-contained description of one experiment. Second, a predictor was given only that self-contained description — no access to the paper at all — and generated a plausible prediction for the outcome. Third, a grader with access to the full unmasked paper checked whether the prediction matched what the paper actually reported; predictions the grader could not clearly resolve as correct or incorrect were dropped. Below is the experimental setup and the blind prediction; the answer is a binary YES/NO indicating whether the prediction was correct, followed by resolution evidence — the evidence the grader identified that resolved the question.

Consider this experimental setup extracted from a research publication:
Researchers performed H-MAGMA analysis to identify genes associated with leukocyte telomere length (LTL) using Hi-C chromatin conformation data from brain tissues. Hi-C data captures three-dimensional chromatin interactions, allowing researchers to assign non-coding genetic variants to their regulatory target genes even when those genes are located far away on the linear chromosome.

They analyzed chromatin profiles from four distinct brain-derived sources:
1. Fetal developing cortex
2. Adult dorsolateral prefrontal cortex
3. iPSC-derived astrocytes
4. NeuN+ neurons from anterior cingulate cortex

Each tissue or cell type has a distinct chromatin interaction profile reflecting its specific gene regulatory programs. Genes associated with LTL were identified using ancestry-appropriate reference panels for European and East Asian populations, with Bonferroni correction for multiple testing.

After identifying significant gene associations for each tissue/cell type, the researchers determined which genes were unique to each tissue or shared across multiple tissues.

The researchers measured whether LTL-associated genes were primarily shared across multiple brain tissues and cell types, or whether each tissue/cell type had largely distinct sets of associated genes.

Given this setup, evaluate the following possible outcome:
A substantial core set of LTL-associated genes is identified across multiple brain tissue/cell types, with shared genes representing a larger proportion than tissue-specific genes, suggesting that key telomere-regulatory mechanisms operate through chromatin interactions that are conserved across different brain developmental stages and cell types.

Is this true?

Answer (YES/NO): YES